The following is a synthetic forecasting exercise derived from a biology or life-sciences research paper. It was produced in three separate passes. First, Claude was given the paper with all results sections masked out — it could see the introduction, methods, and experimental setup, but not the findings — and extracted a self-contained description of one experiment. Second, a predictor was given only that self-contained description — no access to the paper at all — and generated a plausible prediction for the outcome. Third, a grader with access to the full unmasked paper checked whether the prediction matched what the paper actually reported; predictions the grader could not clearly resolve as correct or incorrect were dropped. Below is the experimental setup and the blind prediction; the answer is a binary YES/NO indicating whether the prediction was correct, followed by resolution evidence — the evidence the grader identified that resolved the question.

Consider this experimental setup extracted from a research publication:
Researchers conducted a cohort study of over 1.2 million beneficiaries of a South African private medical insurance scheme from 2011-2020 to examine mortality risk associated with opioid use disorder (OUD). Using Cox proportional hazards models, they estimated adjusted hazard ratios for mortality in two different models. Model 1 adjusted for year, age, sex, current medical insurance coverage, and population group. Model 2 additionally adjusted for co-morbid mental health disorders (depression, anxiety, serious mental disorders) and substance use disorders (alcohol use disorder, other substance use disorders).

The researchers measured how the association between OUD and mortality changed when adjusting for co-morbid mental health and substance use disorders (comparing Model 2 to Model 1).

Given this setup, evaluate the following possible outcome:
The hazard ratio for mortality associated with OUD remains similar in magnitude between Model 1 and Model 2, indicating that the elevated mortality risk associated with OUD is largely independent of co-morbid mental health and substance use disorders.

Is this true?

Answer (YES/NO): NO